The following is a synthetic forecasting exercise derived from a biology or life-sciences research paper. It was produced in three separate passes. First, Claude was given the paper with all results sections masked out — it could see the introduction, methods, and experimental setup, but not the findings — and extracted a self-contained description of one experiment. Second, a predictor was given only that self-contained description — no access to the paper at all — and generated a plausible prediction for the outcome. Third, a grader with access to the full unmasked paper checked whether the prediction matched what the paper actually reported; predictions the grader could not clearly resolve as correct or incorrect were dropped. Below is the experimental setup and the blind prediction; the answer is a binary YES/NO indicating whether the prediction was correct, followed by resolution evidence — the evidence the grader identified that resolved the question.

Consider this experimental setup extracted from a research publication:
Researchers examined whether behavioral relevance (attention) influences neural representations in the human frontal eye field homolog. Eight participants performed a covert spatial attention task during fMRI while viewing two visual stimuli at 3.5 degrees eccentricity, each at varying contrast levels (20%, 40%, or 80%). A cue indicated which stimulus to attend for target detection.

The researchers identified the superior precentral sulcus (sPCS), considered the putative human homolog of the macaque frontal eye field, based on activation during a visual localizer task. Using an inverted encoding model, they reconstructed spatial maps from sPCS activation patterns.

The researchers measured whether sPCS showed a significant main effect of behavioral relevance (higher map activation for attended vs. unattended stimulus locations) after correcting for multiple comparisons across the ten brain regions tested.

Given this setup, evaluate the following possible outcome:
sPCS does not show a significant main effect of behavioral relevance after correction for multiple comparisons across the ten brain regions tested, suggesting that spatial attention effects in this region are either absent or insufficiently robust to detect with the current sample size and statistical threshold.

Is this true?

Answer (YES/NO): YES